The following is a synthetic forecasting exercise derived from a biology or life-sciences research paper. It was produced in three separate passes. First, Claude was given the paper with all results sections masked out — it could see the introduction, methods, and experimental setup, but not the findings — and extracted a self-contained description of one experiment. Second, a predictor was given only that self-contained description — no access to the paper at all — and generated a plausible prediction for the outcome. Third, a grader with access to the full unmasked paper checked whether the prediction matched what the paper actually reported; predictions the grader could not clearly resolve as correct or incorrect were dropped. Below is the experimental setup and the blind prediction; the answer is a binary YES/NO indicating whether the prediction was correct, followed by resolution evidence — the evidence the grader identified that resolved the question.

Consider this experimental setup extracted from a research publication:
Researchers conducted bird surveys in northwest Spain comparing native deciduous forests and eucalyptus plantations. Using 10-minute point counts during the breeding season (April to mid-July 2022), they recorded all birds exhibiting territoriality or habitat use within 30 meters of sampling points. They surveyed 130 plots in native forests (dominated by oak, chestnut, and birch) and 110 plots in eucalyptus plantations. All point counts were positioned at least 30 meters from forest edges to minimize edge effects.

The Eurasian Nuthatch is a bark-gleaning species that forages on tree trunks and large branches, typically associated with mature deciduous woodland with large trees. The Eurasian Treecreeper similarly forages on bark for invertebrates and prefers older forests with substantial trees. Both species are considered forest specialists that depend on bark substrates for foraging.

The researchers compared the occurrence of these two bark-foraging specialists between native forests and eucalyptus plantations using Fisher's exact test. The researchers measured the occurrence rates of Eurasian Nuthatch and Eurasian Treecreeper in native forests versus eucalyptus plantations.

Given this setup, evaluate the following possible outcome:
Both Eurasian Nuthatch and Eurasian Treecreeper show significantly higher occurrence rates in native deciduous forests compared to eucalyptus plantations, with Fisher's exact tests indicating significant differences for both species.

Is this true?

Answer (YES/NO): YES